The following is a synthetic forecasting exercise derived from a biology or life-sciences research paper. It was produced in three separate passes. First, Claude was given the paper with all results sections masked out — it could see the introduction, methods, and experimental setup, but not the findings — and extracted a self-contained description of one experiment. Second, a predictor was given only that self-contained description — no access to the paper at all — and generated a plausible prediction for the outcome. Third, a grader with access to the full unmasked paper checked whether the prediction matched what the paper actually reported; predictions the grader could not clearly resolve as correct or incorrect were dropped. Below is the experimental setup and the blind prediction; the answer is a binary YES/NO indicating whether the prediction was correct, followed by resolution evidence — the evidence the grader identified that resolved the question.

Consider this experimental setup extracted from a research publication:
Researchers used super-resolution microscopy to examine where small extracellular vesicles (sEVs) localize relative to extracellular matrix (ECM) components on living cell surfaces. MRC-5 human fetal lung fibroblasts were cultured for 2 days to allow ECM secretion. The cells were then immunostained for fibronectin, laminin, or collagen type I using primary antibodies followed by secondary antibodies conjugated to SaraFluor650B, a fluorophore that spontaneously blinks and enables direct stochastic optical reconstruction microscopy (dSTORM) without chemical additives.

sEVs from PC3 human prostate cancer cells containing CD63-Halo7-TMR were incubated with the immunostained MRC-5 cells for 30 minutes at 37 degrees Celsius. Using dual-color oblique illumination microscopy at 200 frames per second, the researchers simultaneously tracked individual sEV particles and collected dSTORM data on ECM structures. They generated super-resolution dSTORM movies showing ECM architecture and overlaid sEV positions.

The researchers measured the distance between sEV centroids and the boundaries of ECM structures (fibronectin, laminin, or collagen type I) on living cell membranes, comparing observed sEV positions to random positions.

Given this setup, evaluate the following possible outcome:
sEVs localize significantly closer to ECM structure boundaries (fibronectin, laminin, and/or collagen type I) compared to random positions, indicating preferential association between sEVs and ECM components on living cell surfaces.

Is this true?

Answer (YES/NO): YES